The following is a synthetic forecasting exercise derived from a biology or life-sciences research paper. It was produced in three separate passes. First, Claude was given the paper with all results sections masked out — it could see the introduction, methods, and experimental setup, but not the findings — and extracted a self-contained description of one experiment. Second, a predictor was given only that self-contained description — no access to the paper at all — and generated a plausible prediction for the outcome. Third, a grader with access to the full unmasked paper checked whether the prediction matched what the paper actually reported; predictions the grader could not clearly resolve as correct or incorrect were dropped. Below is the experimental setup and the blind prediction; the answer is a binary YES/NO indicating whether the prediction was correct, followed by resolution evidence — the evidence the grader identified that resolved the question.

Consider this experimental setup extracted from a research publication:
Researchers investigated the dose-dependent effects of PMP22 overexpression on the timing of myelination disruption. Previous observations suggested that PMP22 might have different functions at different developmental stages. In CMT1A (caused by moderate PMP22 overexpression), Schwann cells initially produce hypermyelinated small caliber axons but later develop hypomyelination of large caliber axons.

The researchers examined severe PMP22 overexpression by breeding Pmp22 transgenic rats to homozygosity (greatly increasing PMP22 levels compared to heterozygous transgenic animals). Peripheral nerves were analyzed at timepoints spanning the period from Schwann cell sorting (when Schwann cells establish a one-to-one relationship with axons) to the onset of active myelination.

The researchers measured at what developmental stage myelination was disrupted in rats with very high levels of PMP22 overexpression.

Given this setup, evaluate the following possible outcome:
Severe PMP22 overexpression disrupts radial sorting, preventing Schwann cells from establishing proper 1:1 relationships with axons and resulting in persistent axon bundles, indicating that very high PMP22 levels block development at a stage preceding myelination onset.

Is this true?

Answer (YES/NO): NO